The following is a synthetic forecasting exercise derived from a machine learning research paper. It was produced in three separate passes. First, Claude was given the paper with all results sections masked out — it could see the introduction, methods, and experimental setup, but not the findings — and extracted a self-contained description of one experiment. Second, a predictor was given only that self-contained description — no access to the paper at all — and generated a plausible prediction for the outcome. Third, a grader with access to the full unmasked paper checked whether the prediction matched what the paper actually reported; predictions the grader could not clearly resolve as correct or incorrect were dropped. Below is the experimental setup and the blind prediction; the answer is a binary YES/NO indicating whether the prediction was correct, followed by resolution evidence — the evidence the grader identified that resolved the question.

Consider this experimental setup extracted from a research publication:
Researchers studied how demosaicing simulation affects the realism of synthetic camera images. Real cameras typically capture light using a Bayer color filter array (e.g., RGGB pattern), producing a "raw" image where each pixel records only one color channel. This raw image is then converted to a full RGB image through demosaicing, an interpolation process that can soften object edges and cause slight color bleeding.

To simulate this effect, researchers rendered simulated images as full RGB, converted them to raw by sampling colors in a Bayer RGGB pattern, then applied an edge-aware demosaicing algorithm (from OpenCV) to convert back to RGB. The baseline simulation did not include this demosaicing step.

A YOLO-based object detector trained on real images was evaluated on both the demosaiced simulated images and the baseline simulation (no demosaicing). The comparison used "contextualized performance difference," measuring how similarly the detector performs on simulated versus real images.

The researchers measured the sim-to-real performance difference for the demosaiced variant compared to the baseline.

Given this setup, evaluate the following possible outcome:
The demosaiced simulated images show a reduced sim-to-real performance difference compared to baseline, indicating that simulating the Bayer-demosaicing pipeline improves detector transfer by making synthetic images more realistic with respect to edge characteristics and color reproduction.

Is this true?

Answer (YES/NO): NO